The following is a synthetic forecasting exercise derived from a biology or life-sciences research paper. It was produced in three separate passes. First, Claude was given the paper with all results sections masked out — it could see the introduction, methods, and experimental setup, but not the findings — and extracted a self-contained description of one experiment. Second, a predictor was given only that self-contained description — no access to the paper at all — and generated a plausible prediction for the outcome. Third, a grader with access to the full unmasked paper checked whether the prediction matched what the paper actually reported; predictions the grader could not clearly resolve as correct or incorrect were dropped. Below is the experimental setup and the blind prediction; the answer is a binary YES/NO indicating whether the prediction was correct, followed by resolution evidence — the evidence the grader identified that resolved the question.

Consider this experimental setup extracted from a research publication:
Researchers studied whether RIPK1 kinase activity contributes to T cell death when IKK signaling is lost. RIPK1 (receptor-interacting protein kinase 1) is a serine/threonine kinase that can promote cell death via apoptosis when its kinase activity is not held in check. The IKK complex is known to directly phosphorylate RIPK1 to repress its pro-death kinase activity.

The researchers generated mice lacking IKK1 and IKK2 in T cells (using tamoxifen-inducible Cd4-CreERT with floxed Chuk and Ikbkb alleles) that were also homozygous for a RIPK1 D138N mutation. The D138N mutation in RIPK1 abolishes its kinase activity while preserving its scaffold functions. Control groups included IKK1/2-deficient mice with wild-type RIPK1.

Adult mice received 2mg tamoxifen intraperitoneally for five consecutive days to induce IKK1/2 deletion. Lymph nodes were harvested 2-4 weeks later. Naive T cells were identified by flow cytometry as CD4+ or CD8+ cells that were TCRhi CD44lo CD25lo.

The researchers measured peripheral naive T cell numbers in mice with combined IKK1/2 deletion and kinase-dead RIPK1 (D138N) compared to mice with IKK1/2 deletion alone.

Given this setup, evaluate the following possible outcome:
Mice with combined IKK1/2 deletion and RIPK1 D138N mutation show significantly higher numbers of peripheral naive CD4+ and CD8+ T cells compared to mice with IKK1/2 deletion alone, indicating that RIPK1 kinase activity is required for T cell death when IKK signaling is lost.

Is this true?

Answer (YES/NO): NO